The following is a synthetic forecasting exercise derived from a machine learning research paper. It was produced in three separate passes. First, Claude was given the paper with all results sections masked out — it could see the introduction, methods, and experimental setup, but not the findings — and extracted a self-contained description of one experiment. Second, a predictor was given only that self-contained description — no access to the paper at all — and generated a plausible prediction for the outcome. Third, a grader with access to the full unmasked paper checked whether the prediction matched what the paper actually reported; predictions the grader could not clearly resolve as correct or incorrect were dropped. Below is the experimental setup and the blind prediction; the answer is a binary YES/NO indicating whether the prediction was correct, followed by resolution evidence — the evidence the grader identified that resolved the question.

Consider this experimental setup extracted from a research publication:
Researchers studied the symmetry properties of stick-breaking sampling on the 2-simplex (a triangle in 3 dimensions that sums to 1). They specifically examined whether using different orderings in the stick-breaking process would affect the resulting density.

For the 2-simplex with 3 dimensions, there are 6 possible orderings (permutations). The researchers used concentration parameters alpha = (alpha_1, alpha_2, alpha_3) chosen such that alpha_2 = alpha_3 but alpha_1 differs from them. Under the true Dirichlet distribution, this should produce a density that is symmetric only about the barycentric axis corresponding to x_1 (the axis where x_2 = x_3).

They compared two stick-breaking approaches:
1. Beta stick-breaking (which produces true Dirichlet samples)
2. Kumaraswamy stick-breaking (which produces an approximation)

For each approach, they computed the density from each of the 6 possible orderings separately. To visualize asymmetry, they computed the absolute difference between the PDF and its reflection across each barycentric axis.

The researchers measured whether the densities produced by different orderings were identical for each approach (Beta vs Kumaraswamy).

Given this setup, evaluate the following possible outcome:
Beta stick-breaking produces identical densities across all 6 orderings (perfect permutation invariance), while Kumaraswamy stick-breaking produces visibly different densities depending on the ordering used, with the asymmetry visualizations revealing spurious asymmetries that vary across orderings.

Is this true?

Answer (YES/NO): YES